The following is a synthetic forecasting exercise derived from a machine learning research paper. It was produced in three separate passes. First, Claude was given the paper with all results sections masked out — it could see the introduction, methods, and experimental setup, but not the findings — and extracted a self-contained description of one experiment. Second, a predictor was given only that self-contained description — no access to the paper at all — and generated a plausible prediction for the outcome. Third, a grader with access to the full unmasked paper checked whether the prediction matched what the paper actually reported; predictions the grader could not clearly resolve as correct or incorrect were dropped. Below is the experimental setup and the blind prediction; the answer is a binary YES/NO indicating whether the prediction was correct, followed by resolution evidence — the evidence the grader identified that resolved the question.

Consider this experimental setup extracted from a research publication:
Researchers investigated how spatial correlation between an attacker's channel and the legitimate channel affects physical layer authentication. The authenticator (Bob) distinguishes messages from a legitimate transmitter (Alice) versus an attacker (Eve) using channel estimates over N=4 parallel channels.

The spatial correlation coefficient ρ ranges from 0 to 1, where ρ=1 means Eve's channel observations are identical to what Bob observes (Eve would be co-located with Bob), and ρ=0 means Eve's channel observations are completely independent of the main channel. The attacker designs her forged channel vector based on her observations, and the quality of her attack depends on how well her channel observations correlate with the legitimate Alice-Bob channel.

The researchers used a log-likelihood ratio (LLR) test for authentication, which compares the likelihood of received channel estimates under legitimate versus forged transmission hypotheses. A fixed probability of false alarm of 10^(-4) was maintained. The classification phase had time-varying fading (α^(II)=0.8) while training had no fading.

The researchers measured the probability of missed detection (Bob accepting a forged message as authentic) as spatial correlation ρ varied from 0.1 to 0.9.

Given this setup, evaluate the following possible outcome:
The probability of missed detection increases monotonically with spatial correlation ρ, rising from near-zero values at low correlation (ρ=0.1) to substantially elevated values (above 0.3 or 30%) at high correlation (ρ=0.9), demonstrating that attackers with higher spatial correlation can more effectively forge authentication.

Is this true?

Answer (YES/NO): NO